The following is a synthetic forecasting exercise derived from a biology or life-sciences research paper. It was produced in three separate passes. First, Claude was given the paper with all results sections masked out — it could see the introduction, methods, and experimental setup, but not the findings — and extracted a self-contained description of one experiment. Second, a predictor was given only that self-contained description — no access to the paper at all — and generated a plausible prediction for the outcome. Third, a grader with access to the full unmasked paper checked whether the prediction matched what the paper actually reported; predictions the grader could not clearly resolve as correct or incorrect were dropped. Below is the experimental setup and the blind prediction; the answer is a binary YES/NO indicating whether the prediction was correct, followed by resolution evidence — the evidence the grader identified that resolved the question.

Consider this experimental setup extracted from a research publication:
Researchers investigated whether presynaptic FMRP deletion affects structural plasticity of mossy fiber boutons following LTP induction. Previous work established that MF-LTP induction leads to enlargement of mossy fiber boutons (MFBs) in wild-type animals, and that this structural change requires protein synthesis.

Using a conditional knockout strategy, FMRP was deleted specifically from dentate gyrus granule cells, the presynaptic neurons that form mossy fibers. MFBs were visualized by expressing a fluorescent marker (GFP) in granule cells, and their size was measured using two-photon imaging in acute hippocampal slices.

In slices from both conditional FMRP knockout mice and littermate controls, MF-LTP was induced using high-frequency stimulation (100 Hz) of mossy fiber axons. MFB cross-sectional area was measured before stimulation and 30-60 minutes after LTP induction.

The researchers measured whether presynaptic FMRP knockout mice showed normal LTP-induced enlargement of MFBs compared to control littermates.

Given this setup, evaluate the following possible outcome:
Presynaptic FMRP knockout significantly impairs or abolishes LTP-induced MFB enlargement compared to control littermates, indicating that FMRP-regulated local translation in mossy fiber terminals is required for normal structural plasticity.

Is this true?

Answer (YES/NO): YES